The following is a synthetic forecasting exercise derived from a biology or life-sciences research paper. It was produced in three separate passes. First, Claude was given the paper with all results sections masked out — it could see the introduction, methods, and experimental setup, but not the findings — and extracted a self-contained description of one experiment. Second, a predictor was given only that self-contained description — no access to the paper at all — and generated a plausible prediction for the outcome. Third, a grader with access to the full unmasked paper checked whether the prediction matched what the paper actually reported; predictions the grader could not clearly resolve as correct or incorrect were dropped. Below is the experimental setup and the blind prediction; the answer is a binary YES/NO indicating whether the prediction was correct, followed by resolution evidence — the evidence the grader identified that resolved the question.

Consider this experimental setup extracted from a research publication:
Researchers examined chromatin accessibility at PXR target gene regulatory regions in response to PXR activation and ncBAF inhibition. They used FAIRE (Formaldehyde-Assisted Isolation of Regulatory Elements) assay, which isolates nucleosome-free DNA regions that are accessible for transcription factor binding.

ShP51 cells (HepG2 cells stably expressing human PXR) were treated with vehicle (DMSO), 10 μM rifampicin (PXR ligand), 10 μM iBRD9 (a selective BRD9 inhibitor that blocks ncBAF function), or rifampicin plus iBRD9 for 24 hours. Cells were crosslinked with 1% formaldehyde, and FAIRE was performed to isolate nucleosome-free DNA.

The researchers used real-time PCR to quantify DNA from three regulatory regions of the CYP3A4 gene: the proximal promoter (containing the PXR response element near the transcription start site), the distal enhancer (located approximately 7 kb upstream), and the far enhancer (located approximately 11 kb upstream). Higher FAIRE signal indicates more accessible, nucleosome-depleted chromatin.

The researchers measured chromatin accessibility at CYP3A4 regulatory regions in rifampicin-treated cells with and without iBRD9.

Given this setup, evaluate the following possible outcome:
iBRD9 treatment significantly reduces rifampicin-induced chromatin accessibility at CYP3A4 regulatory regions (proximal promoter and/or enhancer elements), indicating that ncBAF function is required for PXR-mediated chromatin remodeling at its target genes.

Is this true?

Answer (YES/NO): YES